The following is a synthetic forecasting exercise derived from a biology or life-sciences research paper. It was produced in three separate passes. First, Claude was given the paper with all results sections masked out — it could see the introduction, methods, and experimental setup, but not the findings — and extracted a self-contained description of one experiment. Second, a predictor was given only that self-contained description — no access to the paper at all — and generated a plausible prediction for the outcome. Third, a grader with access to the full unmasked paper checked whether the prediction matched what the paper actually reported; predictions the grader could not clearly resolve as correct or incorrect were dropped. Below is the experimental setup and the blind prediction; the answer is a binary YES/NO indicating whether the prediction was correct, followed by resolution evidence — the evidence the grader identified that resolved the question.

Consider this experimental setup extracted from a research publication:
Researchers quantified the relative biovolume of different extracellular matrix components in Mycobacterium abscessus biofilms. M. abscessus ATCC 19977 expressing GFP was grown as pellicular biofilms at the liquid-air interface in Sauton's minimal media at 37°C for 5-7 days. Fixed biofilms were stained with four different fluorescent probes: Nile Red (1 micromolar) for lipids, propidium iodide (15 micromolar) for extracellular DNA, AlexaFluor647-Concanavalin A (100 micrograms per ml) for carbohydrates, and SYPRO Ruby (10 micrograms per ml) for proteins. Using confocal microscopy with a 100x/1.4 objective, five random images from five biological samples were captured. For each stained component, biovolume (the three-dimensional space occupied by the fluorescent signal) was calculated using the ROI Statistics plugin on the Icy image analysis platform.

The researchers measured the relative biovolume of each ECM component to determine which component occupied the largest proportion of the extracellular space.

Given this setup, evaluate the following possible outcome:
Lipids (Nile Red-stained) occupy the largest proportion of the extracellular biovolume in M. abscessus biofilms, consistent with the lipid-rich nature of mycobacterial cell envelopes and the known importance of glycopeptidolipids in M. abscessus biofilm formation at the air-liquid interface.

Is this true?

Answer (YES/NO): YES